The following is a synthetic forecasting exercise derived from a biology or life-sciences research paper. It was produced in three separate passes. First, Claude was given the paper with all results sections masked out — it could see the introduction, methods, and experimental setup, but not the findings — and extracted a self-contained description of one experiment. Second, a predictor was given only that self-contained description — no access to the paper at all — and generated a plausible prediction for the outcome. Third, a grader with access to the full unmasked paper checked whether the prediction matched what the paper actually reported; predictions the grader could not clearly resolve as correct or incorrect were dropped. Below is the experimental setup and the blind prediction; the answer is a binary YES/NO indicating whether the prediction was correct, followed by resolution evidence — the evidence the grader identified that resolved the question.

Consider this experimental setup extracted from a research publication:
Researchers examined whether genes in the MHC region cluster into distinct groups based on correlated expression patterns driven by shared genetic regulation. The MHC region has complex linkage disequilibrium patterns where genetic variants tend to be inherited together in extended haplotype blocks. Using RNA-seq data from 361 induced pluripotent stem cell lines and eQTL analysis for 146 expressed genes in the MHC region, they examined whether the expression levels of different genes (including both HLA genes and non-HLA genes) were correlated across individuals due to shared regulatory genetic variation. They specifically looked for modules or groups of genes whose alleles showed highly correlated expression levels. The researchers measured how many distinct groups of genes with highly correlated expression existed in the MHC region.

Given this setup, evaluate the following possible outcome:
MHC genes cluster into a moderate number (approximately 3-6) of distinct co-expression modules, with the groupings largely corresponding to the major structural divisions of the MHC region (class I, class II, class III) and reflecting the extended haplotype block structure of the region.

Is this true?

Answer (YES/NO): NO